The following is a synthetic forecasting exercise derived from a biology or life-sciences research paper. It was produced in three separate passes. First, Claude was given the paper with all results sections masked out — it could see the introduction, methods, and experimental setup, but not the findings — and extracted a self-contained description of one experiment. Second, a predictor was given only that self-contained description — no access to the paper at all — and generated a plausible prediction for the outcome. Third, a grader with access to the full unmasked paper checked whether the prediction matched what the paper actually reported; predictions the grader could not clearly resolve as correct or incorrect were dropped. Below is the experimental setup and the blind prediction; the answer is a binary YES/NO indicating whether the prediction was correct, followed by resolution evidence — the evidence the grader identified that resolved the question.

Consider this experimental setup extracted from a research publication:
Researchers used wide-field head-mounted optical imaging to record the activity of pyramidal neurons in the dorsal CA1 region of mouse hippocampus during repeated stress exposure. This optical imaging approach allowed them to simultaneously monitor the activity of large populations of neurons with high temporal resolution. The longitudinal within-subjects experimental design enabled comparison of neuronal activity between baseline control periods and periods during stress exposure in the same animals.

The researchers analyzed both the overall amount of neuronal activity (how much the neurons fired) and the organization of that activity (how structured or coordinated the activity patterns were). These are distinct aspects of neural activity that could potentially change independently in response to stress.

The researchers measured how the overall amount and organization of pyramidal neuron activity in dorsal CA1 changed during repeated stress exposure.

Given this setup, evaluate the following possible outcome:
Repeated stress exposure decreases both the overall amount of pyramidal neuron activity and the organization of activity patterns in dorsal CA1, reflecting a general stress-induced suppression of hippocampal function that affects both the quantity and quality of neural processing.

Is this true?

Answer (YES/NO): NO